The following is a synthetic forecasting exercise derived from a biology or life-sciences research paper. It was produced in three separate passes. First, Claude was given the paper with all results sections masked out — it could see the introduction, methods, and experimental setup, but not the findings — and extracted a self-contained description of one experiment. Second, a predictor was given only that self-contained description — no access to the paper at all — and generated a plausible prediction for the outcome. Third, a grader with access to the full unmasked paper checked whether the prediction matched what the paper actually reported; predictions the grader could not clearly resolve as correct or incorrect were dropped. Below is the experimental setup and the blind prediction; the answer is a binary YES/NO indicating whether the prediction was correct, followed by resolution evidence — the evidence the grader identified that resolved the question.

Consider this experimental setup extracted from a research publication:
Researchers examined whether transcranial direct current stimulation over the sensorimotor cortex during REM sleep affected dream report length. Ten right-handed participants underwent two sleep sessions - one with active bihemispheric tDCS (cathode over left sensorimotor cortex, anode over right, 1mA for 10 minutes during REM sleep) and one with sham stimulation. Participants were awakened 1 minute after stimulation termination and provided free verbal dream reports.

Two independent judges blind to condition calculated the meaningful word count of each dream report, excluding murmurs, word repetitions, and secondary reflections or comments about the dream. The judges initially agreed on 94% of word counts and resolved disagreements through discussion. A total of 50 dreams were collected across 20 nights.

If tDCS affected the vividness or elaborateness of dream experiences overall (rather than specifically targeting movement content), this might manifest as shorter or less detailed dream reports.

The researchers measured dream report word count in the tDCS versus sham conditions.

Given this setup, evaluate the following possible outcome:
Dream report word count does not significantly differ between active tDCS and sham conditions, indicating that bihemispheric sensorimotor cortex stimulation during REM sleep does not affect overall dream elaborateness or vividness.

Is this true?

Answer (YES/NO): YES